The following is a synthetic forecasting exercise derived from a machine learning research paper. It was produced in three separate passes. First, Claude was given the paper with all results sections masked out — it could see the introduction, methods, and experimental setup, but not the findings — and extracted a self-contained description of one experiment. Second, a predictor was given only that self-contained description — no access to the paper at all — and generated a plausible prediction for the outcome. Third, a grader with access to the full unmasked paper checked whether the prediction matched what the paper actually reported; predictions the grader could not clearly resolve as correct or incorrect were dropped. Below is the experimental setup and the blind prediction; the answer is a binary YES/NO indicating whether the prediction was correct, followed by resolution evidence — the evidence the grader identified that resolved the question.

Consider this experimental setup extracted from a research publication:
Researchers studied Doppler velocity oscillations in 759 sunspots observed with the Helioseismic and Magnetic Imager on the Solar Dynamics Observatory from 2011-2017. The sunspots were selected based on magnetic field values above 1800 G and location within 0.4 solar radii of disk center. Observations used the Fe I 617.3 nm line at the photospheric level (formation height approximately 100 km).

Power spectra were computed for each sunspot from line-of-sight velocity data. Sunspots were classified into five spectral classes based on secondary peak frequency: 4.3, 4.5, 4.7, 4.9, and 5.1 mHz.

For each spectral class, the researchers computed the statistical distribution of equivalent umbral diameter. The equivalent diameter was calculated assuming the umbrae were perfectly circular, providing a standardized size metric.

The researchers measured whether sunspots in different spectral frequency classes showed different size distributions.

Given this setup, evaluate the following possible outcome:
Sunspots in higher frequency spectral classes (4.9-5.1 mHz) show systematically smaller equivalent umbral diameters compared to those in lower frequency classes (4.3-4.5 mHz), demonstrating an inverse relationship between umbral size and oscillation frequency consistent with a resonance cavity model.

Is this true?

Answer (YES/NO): NO